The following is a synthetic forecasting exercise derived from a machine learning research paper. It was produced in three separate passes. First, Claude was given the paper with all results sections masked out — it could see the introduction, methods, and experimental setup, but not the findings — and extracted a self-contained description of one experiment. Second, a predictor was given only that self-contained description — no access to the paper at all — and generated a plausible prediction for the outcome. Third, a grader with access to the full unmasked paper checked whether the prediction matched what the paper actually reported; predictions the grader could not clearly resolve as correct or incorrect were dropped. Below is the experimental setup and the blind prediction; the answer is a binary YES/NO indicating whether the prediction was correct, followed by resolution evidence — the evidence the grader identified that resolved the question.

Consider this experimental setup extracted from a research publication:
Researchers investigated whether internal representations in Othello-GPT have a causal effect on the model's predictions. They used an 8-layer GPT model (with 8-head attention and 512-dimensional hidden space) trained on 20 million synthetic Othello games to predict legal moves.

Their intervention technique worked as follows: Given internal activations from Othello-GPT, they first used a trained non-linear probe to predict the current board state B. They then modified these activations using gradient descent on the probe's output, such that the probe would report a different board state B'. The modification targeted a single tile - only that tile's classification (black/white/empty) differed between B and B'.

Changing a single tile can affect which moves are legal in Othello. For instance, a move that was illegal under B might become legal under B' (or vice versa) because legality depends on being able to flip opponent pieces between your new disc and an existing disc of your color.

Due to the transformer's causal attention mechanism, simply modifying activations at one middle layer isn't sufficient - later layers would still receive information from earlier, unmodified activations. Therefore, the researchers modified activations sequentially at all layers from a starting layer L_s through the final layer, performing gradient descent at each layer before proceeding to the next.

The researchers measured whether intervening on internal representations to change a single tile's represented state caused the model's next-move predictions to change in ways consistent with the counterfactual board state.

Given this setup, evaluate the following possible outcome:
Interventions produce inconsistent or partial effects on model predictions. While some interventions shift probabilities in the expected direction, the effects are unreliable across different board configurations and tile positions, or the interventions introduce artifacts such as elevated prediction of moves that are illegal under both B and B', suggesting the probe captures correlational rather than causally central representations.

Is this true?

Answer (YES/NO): NO